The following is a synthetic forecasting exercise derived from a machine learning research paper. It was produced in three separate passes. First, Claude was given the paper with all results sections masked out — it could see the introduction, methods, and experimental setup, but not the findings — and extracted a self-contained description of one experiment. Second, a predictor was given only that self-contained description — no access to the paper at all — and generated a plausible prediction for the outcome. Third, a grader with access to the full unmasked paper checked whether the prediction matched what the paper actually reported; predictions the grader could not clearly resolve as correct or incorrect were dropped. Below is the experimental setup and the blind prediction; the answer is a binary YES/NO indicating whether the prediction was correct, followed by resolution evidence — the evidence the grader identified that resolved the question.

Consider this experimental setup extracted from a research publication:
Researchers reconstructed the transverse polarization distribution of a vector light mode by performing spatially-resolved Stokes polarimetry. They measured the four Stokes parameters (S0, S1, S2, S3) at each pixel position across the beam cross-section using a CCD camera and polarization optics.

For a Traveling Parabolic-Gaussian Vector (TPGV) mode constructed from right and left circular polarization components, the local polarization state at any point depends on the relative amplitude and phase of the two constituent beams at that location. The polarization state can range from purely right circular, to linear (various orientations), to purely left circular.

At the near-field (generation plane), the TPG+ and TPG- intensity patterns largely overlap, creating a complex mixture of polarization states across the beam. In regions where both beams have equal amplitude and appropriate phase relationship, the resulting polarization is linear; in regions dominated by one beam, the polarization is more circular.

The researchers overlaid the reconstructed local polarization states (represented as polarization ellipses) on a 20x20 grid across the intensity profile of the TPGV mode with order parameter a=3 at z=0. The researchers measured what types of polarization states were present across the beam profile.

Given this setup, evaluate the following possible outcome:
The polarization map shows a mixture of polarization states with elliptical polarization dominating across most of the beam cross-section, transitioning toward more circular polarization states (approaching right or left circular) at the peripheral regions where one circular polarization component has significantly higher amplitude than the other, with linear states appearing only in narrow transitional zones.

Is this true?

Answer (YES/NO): NO